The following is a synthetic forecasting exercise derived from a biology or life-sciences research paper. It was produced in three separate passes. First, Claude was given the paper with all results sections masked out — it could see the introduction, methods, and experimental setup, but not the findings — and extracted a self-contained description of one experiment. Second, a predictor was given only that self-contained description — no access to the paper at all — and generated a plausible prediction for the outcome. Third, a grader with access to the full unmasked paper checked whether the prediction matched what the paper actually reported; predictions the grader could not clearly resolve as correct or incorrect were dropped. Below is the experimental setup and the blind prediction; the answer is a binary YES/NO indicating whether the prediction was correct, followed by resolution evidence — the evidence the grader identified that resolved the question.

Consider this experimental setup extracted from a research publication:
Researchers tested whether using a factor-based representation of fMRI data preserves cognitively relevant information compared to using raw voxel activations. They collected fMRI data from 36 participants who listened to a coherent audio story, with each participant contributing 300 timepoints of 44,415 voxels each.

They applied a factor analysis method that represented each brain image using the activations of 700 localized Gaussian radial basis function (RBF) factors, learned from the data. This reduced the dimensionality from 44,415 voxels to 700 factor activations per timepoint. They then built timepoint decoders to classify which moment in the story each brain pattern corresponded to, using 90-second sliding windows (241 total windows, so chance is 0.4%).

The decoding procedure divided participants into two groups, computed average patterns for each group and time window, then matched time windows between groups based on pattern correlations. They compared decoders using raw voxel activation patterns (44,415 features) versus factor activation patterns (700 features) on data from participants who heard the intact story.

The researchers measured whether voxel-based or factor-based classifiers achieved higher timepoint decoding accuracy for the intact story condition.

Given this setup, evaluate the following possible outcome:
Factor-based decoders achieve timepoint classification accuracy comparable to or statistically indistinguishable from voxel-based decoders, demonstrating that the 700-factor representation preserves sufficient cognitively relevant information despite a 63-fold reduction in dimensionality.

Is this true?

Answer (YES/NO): NO